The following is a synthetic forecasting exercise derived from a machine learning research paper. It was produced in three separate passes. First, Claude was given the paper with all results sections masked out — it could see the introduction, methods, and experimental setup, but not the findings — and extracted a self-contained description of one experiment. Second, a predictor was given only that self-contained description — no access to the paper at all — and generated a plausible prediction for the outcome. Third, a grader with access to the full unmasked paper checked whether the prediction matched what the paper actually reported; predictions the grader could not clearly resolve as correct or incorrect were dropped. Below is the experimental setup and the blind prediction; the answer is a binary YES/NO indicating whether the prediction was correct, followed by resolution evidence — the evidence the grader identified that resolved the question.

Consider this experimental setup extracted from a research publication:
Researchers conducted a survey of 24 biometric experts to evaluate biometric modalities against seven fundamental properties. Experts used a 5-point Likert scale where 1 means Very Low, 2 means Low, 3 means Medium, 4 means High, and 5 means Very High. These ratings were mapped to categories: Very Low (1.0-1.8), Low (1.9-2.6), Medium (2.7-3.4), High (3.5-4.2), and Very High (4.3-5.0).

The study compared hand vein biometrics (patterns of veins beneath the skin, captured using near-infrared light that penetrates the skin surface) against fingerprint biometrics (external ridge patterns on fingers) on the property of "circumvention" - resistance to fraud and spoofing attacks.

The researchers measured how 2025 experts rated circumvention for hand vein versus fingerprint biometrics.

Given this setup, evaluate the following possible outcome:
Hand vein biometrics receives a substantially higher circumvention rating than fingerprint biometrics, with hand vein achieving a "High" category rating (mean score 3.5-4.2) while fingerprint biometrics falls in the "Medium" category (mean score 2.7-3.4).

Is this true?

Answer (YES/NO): YES